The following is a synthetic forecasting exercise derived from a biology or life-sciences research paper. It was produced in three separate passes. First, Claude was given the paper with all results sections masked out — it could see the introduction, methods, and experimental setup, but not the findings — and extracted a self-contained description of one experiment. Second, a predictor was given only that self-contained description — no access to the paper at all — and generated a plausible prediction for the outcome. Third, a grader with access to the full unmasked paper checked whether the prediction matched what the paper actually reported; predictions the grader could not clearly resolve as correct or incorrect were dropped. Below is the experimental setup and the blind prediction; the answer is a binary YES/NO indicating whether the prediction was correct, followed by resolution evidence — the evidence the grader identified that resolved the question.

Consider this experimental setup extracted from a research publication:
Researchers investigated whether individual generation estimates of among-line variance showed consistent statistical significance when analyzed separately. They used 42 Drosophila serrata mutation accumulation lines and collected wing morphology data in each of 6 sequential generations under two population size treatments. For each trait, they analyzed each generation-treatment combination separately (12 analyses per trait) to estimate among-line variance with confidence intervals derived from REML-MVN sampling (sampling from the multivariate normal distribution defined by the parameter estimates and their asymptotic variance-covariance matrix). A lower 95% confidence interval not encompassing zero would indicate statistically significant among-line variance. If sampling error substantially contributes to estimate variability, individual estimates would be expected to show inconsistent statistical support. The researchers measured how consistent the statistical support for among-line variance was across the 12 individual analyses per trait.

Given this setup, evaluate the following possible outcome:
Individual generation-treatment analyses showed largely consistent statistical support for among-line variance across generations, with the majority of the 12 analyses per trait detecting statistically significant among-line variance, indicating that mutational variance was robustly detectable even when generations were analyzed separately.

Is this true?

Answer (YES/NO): NO